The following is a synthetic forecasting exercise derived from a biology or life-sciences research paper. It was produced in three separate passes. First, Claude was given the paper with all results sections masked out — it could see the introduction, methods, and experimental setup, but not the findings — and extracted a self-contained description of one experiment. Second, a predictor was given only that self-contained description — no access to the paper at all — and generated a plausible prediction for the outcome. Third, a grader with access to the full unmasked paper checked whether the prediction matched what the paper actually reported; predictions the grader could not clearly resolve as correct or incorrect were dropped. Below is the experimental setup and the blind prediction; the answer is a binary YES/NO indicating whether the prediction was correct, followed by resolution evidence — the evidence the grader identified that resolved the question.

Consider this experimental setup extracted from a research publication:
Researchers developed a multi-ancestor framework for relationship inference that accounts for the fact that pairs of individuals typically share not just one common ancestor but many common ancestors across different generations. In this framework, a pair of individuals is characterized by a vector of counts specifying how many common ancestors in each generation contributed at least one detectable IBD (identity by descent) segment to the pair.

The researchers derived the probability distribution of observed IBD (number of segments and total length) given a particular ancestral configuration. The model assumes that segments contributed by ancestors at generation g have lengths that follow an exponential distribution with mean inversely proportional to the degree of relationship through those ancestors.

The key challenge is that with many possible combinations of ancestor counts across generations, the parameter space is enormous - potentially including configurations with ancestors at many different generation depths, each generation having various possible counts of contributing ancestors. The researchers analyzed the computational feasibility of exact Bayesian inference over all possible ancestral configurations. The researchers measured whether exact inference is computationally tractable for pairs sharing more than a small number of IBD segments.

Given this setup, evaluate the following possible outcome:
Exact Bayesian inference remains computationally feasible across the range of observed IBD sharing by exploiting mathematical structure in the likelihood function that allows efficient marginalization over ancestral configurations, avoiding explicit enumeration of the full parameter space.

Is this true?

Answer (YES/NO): NO